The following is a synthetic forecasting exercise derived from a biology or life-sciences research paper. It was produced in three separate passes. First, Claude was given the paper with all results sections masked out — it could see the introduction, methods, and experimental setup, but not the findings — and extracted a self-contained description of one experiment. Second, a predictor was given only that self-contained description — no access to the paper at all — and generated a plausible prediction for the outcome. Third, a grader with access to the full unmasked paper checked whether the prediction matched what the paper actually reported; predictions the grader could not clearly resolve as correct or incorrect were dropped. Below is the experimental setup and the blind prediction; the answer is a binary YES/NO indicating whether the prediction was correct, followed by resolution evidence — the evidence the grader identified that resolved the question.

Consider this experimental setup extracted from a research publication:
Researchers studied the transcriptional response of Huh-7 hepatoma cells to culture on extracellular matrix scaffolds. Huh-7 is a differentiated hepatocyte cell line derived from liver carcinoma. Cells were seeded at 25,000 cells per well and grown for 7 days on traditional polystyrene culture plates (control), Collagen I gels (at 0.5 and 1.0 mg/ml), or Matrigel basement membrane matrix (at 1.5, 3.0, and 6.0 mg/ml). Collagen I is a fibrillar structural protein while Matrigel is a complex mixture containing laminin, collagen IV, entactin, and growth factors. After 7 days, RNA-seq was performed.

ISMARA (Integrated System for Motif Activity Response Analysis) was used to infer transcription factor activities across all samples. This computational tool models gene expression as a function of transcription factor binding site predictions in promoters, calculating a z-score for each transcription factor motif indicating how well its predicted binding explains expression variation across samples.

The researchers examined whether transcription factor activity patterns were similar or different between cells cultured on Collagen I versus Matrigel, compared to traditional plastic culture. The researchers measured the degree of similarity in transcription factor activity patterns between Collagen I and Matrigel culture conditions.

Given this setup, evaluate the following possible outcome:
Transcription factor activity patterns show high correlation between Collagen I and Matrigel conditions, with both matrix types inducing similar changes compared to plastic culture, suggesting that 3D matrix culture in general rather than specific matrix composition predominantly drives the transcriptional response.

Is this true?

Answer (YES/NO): NO